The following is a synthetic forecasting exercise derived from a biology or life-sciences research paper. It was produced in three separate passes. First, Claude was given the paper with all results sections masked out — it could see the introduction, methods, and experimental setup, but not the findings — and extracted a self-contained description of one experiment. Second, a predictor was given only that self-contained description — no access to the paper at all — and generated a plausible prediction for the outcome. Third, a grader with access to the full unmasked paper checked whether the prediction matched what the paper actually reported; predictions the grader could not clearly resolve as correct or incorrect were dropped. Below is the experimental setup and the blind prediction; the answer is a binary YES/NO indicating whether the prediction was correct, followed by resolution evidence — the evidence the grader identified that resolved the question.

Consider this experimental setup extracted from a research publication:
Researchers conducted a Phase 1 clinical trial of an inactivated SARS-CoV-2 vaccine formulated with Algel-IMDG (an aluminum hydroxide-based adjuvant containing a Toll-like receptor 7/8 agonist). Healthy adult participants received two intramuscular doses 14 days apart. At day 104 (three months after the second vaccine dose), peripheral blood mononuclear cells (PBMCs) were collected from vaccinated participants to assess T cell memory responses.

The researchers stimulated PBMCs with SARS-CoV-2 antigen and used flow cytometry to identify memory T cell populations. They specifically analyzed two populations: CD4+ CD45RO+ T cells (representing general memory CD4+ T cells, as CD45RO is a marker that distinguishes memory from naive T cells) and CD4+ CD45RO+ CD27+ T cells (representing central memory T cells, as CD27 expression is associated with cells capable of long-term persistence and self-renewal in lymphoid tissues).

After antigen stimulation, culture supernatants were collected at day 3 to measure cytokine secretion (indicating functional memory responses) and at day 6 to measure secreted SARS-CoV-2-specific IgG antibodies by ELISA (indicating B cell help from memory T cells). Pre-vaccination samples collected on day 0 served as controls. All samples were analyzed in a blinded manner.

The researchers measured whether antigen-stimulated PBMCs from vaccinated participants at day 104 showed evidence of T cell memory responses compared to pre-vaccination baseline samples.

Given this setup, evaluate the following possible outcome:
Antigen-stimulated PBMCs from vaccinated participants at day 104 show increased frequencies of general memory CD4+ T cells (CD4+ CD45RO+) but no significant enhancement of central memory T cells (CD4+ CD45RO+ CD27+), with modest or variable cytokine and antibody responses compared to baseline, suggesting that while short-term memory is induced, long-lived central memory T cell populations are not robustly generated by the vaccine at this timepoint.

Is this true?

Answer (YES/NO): NO